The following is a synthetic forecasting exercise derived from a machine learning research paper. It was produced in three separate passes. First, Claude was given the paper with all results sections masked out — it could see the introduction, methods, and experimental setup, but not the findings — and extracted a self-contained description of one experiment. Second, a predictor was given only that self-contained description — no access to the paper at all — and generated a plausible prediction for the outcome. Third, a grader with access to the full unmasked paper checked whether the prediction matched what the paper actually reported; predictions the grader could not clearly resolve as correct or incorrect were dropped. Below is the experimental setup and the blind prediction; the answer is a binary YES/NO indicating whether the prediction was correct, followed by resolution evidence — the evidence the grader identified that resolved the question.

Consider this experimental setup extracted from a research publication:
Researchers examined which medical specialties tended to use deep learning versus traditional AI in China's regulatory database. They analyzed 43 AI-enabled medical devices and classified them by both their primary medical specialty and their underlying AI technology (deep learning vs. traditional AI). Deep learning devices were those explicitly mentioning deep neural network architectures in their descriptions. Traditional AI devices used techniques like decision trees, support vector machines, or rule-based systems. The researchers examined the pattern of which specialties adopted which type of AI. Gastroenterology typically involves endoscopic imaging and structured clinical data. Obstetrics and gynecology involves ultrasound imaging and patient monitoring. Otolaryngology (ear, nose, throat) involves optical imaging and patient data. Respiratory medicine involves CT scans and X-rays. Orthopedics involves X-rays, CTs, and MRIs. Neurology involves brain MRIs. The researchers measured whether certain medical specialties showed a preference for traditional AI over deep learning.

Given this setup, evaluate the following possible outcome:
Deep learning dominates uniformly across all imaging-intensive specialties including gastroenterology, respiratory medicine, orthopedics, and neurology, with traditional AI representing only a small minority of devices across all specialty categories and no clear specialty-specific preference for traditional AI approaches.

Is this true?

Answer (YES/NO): NO